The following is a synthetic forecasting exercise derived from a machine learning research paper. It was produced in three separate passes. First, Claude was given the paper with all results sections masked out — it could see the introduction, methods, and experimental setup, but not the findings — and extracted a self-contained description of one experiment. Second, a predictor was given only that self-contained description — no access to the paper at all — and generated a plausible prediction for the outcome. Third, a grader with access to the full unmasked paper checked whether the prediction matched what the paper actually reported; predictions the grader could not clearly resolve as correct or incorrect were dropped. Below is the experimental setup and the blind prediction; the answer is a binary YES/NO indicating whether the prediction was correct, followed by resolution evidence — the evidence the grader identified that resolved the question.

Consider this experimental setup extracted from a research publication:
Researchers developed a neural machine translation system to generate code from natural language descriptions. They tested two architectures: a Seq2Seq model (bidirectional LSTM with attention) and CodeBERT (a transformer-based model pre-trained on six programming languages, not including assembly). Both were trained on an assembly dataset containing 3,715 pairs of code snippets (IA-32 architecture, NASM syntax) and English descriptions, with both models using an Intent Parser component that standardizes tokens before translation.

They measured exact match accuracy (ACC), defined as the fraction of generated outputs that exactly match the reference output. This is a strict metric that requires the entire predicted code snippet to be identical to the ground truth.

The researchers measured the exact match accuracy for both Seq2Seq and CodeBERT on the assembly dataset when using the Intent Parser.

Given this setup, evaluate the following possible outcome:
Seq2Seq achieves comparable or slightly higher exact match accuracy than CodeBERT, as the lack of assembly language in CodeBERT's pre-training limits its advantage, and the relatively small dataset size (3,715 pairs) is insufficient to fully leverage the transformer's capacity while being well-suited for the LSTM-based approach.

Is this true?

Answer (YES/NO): NO